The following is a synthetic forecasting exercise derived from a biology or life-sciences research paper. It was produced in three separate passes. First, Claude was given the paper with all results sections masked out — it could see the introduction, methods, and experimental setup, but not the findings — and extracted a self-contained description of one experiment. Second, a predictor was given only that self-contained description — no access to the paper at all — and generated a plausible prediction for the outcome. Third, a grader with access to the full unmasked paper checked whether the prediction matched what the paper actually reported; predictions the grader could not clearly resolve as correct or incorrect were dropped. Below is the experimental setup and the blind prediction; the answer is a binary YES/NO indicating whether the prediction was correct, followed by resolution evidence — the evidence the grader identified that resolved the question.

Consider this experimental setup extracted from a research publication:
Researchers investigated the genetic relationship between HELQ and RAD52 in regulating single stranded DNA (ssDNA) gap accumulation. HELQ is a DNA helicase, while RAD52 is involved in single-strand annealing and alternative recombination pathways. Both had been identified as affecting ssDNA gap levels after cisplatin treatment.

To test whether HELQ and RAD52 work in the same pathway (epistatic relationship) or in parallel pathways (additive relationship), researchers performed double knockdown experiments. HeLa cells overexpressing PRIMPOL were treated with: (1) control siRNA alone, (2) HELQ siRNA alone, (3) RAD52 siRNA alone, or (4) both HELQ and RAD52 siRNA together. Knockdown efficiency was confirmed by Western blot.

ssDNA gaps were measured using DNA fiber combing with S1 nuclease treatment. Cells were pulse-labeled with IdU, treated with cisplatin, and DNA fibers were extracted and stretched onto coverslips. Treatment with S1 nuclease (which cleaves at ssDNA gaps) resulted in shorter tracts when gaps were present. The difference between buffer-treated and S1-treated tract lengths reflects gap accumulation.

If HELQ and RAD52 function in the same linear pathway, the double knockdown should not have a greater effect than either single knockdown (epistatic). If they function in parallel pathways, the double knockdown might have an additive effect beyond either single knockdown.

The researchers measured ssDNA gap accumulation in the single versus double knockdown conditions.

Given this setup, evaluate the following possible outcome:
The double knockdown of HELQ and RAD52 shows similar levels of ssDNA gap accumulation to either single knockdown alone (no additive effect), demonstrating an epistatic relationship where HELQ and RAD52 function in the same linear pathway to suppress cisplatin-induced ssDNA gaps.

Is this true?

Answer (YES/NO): NO